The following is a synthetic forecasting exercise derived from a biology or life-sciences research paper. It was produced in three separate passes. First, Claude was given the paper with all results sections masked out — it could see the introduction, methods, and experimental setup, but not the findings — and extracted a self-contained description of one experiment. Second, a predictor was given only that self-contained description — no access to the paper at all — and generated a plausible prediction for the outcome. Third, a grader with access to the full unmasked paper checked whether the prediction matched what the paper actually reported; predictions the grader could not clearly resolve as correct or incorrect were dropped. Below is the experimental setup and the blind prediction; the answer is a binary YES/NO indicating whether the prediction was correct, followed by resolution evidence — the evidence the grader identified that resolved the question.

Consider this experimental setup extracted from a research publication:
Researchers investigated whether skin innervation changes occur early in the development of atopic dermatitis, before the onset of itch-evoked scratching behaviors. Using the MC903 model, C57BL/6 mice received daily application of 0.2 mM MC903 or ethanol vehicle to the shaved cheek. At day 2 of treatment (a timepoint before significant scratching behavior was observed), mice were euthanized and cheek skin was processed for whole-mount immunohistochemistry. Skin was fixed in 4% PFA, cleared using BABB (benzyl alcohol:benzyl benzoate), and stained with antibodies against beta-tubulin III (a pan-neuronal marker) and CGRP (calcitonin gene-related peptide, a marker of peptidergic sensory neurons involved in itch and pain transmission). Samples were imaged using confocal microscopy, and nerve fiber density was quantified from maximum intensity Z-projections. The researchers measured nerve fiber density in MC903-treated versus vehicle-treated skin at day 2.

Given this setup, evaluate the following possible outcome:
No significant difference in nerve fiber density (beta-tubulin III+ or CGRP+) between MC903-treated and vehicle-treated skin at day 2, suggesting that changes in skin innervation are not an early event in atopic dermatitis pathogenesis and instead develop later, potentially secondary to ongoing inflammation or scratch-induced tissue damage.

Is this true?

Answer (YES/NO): NO